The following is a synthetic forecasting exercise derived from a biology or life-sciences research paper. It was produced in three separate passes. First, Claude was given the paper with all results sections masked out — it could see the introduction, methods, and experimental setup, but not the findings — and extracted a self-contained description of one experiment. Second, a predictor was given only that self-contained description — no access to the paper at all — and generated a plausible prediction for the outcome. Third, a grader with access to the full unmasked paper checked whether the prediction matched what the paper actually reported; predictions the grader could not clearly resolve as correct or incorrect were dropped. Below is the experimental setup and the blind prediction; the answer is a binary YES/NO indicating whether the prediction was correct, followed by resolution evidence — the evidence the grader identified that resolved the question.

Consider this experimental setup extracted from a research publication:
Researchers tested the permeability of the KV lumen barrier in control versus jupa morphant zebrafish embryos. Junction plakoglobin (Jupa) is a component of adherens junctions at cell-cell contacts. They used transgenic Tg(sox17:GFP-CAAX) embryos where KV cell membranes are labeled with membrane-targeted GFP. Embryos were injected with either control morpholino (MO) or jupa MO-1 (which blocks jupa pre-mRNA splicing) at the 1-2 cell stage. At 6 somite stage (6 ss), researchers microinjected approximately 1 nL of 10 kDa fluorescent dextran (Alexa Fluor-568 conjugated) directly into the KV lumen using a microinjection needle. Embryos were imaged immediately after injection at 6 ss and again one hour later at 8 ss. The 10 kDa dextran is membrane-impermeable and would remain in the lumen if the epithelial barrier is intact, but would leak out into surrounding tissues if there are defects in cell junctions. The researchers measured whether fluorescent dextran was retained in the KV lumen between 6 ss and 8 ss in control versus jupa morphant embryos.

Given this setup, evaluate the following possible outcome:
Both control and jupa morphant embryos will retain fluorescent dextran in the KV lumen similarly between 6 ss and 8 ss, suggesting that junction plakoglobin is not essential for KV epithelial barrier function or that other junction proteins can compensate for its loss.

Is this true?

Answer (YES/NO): NO